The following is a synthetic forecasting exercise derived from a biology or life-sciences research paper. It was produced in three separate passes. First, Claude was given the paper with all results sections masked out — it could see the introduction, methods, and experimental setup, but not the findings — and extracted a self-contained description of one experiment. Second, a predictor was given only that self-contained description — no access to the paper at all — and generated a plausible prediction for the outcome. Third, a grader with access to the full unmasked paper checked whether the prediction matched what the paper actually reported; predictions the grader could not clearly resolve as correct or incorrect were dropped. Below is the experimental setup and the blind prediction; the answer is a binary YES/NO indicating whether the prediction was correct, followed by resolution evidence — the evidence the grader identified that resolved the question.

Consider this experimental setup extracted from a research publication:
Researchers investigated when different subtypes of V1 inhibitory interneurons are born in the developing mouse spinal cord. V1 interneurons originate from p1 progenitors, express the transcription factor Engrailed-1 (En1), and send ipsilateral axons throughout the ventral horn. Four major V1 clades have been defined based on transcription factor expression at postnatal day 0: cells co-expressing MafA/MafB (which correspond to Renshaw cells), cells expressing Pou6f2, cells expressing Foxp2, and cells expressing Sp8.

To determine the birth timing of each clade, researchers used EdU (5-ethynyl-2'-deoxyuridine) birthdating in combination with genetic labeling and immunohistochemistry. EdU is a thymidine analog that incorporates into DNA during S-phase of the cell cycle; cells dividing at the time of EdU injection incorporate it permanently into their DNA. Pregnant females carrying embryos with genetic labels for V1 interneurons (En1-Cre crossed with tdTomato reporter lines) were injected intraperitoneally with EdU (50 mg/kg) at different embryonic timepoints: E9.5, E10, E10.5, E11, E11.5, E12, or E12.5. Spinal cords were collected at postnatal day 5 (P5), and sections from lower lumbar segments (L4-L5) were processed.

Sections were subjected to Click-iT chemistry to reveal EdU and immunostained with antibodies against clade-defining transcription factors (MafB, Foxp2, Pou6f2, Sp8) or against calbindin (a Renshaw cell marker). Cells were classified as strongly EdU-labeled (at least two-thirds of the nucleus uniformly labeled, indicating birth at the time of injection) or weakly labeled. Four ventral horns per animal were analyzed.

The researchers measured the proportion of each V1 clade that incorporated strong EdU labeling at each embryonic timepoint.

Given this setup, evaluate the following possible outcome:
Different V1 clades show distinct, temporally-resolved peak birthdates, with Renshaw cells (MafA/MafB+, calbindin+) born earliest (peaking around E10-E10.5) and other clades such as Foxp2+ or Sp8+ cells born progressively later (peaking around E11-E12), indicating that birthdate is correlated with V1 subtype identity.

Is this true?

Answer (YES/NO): YES